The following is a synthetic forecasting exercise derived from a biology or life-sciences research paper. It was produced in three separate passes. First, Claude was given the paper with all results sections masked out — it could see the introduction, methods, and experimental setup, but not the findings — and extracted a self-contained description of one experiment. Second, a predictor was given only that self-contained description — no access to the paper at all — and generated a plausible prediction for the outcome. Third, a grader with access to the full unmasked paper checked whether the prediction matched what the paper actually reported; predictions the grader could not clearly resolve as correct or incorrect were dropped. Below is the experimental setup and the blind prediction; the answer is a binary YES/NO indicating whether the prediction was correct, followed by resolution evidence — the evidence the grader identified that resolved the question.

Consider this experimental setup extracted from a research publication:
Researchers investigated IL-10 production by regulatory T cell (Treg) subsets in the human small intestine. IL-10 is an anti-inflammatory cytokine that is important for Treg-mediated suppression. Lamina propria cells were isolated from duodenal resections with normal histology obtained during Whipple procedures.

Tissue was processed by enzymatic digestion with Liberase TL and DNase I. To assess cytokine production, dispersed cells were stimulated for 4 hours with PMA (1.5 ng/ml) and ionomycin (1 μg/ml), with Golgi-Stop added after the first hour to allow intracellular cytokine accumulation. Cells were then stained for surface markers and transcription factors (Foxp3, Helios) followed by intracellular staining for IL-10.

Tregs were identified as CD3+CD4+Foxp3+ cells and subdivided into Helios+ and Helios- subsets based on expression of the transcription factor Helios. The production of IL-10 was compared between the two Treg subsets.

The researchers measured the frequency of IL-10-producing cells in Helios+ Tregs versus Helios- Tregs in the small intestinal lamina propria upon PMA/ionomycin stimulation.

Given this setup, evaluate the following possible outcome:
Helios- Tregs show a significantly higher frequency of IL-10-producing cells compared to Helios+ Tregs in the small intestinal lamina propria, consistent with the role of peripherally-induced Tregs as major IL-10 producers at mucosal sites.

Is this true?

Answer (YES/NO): NO